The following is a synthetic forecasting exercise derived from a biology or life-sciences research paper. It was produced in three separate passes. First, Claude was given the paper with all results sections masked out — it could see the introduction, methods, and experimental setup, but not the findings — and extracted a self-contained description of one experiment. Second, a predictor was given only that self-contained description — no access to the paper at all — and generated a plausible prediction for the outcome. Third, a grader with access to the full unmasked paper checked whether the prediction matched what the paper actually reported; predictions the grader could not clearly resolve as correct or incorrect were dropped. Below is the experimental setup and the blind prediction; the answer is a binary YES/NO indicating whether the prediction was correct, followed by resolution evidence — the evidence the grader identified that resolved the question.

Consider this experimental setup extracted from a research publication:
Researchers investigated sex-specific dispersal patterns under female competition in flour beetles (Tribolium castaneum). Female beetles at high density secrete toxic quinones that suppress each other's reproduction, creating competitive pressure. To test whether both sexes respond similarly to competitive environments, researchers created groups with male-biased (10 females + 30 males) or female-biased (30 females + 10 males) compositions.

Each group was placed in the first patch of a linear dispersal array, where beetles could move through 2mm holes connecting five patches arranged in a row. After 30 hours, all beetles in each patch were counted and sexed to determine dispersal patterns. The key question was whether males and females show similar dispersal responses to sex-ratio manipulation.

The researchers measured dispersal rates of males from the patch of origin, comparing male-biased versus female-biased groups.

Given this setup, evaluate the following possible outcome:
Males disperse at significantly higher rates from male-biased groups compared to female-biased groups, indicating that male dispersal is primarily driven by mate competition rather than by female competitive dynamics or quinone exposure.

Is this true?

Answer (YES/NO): YES